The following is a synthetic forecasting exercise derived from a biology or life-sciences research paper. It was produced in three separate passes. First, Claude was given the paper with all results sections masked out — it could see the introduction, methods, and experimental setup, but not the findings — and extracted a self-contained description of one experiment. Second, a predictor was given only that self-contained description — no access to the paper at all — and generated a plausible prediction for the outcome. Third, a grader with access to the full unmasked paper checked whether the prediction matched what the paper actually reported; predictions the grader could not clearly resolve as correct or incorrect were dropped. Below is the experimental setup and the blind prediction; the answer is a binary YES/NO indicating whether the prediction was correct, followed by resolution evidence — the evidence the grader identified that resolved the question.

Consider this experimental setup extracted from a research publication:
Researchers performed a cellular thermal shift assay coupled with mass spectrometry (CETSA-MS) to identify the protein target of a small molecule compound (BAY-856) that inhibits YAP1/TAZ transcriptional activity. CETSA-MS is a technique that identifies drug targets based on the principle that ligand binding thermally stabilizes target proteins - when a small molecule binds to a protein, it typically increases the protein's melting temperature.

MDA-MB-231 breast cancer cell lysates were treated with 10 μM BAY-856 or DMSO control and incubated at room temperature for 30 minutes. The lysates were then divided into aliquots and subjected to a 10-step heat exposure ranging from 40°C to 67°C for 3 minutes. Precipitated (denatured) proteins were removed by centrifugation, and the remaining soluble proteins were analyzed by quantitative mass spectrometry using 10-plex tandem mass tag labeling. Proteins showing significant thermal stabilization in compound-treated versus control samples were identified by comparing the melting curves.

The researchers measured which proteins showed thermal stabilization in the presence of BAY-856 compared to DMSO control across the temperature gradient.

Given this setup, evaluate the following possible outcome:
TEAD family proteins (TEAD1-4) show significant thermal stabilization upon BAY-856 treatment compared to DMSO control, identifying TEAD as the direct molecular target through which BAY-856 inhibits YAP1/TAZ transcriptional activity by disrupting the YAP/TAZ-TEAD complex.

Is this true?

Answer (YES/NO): NO